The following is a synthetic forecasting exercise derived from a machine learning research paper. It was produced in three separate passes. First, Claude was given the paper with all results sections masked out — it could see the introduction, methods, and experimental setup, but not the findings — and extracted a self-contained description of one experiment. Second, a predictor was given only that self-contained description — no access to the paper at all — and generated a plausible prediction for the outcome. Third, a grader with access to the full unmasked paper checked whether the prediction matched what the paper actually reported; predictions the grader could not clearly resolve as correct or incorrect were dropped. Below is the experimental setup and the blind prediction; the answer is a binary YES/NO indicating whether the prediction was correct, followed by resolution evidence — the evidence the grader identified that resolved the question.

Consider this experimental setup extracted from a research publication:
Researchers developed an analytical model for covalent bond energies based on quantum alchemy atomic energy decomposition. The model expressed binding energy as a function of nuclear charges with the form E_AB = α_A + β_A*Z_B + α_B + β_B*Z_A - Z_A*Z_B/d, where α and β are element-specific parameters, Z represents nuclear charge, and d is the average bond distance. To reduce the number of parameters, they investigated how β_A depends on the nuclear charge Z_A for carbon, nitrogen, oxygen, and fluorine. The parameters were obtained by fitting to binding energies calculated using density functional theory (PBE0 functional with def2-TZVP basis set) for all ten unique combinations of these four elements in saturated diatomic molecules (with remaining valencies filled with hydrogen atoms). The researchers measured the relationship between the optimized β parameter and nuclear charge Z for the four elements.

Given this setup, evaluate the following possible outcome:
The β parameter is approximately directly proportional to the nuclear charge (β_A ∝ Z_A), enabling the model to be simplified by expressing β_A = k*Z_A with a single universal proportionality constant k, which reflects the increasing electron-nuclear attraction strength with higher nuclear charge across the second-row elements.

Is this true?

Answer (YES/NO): YES